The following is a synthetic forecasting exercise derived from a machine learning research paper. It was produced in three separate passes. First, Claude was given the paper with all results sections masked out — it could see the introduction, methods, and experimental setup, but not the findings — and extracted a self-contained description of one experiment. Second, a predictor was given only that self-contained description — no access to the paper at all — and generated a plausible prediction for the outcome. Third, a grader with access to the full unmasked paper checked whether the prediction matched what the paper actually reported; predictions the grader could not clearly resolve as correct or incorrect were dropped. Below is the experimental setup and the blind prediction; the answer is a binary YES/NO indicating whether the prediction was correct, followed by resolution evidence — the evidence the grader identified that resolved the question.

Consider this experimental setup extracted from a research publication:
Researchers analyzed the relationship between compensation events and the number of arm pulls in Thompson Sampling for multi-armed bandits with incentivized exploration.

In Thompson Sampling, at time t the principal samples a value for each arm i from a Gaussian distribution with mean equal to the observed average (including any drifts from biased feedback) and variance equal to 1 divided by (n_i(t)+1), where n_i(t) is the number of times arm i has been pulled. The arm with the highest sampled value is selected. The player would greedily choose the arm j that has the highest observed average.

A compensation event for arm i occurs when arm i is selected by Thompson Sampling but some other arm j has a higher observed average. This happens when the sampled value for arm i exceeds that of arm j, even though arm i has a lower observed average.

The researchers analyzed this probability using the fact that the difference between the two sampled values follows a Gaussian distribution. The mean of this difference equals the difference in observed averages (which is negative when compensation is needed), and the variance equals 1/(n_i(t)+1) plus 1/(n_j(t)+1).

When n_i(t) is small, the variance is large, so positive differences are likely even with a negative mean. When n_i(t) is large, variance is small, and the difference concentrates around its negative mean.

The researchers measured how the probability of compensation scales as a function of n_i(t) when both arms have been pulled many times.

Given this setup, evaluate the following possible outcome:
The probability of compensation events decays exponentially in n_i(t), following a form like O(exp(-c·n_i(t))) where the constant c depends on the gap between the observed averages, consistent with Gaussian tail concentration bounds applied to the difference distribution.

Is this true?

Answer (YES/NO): YES